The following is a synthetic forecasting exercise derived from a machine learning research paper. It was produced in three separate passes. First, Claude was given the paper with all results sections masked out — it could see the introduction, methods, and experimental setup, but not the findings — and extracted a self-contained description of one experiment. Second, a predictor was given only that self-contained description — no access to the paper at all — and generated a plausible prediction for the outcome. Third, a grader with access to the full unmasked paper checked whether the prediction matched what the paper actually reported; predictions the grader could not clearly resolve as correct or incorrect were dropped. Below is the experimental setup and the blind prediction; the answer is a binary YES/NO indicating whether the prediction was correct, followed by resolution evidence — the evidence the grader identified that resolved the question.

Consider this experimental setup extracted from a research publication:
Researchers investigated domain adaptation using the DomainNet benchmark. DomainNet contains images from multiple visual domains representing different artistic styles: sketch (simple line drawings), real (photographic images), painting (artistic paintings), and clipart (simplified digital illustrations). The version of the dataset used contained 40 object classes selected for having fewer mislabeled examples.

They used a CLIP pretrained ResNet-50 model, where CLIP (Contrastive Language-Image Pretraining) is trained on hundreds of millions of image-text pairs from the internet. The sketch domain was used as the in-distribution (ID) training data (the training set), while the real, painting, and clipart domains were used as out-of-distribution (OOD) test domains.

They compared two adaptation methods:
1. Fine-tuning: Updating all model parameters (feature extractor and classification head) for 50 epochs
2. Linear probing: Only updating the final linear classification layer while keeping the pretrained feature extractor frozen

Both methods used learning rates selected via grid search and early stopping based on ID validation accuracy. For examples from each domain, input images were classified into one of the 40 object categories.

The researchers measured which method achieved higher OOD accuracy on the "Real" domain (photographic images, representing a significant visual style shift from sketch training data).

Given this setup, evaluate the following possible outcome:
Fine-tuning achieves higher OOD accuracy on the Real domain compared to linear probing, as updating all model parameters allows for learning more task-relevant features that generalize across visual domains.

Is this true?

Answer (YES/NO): NO